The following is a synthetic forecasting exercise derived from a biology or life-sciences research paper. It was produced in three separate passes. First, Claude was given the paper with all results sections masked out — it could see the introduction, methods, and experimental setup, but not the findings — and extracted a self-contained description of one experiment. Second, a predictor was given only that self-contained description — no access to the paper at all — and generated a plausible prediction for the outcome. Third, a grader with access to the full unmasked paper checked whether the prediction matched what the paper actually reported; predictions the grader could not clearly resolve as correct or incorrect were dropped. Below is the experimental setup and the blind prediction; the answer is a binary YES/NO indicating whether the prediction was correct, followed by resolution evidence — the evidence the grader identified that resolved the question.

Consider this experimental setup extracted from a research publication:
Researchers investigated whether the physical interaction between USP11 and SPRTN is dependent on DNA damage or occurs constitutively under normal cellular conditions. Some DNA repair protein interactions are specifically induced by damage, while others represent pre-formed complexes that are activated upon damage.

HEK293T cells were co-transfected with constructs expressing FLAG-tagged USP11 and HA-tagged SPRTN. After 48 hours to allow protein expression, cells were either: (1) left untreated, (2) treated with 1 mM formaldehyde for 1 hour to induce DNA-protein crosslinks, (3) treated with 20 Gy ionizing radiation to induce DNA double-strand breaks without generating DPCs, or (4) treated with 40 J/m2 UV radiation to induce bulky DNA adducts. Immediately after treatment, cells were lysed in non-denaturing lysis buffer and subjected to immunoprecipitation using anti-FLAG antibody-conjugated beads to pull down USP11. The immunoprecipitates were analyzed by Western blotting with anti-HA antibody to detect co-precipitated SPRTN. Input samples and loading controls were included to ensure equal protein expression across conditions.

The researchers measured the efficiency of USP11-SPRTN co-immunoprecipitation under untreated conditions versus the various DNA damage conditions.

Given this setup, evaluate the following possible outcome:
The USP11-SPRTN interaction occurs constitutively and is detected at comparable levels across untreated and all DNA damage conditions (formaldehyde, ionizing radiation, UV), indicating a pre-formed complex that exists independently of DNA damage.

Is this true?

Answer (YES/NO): NO